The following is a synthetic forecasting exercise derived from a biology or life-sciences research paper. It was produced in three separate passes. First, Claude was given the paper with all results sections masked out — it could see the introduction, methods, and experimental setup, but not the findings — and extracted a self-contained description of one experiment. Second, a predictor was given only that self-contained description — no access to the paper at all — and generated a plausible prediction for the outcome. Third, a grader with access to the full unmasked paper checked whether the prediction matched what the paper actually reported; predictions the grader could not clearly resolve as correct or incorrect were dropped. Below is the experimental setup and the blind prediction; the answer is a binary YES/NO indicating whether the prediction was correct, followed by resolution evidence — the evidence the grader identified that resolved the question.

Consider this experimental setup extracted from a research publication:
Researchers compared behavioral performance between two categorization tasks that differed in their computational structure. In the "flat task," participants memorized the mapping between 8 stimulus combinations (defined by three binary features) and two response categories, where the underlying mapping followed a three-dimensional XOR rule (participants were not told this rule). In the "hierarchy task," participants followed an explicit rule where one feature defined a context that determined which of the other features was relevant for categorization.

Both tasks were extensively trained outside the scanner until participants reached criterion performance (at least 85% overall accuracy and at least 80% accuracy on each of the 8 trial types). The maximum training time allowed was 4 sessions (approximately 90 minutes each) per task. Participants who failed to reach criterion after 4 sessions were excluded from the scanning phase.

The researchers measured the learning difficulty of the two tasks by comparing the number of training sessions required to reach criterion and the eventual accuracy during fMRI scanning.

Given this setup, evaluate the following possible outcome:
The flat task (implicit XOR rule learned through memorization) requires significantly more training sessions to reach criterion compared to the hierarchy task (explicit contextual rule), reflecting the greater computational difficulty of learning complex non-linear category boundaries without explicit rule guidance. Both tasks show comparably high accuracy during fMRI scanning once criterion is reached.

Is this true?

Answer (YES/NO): NO